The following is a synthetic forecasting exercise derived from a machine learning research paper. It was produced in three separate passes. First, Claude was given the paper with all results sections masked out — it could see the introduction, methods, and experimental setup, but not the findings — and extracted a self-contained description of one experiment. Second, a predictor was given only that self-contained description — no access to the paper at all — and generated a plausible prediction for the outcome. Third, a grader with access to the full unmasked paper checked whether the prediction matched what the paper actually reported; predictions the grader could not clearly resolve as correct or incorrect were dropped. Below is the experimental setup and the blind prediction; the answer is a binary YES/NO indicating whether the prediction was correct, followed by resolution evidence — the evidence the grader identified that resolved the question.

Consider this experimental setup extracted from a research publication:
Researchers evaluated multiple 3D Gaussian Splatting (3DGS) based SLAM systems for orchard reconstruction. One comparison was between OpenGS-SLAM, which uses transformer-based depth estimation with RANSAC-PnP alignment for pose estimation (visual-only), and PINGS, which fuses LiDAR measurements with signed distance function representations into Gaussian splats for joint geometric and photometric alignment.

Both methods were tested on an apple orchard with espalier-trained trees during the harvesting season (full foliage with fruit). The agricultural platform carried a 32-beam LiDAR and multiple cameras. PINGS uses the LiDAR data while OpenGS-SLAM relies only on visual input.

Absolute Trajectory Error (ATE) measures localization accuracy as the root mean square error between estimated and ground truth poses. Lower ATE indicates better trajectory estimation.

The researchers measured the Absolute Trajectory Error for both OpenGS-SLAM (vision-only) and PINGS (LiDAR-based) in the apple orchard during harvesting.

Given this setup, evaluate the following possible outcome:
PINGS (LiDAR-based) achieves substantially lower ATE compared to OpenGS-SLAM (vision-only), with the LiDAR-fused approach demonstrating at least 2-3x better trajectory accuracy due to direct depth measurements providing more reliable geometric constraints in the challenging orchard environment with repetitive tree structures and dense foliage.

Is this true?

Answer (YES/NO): NO